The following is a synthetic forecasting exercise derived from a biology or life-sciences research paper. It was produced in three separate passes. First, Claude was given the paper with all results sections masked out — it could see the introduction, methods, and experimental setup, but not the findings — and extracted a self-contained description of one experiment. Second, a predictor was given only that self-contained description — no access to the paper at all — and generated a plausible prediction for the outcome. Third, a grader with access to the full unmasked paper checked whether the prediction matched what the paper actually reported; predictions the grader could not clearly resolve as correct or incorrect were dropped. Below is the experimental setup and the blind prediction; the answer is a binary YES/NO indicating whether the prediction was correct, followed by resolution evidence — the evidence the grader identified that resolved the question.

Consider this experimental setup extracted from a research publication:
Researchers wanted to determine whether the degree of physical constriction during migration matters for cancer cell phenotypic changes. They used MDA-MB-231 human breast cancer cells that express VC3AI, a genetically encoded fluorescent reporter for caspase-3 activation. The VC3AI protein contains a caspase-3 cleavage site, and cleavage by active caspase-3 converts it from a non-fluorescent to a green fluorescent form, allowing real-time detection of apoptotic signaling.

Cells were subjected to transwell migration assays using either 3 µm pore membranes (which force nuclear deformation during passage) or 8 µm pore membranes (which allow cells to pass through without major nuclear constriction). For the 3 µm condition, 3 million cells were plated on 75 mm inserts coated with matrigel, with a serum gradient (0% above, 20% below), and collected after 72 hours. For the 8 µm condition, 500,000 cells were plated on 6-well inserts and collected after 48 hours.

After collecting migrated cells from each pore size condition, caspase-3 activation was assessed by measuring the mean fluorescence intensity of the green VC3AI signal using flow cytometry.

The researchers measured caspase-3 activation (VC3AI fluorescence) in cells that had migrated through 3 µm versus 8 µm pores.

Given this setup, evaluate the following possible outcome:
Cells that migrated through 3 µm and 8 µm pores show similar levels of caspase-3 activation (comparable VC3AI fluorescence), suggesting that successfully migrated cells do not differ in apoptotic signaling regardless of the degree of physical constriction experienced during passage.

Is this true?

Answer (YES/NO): YES